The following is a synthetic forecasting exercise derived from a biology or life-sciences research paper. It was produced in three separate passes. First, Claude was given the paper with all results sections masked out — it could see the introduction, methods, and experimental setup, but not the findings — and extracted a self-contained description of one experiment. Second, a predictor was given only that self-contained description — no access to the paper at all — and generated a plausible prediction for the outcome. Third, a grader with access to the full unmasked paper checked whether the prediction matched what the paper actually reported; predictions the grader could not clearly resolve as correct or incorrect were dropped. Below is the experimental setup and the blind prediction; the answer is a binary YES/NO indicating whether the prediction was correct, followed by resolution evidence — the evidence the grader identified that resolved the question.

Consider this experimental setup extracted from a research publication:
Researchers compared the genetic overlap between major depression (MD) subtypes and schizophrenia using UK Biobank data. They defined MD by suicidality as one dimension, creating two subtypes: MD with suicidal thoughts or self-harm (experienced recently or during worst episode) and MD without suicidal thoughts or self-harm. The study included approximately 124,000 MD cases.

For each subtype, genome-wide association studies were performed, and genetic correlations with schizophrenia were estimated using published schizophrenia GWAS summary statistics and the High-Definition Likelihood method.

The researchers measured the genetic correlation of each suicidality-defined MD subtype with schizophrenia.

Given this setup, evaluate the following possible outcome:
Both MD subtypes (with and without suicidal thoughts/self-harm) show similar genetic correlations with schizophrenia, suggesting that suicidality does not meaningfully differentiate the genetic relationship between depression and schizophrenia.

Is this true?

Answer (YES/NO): NO